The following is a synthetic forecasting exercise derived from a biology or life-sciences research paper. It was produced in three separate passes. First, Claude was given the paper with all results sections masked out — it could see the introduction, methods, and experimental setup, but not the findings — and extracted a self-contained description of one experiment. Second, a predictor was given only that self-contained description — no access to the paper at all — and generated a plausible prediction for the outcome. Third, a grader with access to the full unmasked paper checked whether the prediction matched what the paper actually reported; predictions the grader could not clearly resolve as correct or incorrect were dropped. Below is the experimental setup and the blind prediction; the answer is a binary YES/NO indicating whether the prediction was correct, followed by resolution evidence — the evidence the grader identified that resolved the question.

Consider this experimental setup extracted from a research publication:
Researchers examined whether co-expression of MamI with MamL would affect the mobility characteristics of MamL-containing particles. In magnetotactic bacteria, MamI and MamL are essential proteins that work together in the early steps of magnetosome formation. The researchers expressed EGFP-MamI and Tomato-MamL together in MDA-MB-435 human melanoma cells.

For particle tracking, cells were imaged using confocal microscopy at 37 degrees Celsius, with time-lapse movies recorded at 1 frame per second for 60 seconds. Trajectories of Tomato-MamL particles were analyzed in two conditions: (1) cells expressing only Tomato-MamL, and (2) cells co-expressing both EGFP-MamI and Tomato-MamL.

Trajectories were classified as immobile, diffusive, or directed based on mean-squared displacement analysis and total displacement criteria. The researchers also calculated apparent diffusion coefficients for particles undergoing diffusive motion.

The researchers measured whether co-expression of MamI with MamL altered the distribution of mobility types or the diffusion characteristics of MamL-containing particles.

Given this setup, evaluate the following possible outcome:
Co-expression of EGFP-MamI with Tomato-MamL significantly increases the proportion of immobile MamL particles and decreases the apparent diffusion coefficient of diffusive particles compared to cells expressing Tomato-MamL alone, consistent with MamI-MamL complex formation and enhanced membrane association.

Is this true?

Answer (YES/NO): NO